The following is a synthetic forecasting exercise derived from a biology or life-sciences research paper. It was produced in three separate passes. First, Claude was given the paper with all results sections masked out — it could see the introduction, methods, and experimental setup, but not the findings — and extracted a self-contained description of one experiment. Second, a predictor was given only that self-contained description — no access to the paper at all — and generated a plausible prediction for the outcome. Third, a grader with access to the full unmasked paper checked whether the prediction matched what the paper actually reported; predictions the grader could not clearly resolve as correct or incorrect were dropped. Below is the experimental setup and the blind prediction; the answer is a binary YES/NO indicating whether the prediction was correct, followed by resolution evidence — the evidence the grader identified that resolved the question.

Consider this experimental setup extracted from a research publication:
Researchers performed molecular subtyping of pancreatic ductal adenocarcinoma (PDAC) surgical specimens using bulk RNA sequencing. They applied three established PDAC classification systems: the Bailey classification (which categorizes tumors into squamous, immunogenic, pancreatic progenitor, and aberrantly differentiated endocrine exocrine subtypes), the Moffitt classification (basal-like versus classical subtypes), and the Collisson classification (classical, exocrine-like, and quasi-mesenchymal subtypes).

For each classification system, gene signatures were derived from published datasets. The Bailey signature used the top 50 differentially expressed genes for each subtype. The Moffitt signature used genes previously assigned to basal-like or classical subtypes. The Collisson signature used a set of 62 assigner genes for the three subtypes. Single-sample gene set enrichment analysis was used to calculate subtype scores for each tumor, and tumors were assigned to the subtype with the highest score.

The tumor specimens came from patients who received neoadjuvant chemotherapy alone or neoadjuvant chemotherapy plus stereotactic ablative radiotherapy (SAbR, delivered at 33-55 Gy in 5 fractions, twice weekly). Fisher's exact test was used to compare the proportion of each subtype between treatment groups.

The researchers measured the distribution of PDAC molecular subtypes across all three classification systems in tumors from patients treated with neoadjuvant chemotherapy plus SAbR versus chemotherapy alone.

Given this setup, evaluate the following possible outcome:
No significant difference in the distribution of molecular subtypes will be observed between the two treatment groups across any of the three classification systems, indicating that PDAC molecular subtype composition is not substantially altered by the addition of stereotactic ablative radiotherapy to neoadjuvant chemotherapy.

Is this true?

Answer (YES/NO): YES